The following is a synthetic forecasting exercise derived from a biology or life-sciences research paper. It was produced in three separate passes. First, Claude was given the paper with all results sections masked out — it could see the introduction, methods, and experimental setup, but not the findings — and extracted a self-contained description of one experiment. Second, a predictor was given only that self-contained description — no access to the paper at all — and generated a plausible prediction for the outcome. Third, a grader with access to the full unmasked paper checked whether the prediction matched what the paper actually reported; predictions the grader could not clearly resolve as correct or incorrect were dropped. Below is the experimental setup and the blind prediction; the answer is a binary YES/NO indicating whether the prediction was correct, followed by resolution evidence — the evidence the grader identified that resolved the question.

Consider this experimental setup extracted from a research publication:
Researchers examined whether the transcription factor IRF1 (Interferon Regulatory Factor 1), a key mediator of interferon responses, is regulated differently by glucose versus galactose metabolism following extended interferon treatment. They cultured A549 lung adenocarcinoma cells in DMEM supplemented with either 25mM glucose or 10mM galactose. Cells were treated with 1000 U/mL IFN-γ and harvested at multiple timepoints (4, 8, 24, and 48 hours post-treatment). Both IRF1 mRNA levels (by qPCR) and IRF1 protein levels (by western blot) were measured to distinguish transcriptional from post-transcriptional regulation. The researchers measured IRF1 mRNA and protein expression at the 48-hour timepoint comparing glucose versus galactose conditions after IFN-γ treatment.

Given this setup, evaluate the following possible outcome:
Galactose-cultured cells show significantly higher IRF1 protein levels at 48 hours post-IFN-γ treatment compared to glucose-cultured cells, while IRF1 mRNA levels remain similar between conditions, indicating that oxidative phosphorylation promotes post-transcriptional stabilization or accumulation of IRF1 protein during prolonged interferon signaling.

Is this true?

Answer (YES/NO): NO